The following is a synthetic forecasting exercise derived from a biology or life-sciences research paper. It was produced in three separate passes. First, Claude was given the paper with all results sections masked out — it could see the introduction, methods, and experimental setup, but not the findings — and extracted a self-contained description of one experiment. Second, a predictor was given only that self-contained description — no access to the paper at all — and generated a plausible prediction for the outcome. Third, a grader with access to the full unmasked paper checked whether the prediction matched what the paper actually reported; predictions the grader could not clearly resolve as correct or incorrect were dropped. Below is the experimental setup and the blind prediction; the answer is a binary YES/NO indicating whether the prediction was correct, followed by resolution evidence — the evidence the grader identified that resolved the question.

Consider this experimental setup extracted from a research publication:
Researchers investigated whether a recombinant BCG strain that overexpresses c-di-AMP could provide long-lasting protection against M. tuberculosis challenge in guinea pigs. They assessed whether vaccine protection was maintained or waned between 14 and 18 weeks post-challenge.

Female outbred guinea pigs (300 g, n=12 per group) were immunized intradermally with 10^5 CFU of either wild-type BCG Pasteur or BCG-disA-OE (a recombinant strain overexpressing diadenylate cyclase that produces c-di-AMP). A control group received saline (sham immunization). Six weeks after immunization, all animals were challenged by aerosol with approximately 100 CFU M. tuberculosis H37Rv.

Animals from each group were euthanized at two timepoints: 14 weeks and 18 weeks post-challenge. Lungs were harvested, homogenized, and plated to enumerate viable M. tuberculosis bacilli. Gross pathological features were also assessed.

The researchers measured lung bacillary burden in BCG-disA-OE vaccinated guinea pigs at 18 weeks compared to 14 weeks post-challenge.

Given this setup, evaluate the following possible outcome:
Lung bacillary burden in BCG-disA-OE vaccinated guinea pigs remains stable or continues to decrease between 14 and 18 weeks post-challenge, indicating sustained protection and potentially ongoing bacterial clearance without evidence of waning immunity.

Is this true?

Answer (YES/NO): YES